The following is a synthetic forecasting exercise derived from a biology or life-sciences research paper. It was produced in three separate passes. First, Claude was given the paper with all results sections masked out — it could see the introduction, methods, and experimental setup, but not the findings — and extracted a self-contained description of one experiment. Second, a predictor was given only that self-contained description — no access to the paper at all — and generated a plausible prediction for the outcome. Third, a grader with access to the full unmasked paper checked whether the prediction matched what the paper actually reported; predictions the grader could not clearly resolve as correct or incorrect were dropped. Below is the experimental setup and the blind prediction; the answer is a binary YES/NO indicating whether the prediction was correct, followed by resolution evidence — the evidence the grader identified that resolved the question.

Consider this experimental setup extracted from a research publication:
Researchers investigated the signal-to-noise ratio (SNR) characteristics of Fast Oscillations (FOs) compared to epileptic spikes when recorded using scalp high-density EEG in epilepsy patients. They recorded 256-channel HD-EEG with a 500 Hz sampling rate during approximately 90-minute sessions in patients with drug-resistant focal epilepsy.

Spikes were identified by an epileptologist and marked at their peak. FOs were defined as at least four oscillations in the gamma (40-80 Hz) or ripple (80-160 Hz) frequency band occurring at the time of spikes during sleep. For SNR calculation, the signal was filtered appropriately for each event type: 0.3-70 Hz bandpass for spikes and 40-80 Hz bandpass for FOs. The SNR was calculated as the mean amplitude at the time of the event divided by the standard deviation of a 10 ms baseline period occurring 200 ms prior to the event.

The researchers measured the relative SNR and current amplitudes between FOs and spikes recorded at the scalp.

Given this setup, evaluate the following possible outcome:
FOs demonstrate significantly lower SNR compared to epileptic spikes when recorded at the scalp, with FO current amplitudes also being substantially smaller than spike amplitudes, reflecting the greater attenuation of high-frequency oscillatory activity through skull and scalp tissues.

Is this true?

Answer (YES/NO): YES